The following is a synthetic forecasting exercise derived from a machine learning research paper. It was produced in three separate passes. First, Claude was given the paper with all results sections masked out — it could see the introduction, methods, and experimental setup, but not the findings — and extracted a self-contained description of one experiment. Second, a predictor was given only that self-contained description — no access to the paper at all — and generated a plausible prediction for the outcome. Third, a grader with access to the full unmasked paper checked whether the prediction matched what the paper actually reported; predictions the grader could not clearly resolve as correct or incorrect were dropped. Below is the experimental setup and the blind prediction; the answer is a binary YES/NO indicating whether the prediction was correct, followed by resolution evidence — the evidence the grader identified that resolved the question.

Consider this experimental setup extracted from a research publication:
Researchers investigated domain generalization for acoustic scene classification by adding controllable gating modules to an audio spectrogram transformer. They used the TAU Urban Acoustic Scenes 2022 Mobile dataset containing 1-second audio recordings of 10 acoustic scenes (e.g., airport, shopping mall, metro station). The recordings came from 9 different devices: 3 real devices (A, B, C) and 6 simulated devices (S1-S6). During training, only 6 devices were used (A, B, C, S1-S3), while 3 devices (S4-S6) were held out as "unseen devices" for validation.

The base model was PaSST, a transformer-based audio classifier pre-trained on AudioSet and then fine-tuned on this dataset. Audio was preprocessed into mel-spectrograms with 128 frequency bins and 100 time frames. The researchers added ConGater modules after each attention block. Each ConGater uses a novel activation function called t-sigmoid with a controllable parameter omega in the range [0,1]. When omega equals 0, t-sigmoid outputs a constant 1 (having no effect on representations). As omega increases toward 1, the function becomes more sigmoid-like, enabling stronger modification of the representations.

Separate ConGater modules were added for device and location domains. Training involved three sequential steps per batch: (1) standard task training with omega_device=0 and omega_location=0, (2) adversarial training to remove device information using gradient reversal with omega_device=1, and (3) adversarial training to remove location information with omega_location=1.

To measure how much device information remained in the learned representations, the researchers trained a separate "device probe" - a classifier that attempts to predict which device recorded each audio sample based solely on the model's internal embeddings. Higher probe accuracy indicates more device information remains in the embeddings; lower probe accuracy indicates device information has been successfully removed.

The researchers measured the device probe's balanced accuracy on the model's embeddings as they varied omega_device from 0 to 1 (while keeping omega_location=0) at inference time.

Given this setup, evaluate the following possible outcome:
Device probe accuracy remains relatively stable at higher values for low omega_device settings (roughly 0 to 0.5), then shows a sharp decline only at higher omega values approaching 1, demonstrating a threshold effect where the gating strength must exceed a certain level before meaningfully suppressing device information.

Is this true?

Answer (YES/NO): NO